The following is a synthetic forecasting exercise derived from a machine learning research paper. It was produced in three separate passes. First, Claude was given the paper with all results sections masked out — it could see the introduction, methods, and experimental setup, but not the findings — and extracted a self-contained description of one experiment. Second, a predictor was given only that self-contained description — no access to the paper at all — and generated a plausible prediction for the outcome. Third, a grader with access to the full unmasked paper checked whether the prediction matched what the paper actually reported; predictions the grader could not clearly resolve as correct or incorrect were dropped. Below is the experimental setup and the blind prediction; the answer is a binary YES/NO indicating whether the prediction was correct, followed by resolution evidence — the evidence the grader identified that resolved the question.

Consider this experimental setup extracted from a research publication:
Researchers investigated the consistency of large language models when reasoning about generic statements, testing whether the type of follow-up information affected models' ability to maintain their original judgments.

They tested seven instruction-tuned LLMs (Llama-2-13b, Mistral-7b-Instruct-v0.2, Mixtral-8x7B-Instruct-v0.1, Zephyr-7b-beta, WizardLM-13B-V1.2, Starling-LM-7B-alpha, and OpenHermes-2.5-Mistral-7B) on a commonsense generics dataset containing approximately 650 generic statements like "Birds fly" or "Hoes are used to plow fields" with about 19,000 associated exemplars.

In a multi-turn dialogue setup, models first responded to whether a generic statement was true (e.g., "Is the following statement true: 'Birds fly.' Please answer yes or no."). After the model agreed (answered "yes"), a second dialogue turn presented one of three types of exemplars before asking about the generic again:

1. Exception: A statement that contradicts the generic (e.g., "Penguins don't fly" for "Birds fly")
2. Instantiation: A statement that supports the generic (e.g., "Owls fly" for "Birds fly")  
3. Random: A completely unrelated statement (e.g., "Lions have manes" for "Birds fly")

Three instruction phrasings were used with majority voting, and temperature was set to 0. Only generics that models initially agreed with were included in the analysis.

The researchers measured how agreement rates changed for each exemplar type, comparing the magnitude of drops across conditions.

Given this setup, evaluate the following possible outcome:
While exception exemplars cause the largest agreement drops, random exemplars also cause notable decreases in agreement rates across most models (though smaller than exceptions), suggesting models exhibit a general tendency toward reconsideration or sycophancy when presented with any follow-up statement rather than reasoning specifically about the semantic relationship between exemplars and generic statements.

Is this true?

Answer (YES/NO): YES